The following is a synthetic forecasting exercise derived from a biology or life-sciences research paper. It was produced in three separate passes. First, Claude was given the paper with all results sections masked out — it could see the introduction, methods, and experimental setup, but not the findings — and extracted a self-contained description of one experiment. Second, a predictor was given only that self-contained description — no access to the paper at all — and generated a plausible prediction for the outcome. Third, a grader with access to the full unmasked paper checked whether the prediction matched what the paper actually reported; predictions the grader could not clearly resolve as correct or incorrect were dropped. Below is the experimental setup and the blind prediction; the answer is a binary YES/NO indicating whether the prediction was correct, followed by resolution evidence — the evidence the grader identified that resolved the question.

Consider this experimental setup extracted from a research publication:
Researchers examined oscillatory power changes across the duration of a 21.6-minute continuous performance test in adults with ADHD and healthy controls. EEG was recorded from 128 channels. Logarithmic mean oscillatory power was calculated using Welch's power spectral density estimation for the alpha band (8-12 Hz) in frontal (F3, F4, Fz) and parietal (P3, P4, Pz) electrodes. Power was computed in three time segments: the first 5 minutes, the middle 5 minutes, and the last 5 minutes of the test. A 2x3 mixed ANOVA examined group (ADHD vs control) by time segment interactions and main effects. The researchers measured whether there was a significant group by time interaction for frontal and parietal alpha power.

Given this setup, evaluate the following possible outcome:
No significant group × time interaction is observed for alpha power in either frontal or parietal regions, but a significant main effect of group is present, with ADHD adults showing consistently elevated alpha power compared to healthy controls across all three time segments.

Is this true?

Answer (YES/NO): NO